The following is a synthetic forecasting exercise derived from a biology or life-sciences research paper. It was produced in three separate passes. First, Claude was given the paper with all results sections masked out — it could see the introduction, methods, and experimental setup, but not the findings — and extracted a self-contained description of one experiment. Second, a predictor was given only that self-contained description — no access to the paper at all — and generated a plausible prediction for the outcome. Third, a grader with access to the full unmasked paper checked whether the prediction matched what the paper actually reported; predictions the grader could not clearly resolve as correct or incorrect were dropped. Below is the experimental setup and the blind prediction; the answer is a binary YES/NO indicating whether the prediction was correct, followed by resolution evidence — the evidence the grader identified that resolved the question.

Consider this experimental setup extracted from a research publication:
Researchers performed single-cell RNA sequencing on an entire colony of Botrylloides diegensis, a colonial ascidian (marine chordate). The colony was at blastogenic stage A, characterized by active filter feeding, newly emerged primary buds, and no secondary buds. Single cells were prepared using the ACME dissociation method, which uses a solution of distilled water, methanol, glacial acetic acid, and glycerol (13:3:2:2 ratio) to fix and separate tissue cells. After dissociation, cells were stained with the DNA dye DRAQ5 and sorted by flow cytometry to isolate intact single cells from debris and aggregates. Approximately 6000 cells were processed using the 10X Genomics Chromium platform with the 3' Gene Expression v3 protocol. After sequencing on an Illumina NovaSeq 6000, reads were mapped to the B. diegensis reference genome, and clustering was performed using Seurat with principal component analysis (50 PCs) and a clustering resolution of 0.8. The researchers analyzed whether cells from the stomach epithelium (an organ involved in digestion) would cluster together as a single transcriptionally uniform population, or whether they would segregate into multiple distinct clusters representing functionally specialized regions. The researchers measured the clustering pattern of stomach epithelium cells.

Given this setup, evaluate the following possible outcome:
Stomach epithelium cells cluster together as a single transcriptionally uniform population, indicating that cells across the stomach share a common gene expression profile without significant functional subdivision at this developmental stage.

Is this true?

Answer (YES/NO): NO